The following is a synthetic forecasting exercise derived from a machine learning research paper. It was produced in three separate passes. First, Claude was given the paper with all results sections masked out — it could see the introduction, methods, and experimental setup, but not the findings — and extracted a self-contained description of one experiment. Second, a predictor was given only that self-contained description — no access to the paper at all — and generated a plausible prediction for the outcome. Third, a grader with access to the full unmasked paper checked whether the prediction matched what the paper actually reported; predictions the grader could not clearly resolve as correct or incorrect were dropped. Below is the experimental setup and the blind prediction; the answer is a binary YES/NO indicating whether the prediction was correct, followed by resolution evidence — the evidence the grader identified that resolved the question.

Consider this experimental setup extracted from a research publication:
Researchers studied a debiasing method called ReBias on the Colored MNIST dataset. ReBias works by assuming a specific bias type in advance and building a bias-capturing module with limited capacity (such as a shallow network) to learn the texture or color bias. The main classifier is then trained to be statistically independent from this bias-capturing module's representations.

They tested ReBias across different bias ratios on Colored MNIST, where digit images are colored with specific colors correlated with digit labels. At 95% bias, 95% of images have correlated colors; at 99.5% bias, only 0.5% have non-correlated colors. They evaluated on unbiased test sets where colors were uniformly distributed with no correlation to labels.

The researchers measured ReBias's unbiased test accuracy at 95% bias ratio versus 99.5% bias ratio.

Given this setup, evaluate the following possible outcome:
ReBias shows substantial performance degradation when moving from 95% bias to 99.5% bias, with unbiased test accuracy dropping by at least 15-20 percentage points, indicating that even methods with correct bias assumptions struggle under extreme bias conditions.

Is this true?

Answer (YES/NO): YES